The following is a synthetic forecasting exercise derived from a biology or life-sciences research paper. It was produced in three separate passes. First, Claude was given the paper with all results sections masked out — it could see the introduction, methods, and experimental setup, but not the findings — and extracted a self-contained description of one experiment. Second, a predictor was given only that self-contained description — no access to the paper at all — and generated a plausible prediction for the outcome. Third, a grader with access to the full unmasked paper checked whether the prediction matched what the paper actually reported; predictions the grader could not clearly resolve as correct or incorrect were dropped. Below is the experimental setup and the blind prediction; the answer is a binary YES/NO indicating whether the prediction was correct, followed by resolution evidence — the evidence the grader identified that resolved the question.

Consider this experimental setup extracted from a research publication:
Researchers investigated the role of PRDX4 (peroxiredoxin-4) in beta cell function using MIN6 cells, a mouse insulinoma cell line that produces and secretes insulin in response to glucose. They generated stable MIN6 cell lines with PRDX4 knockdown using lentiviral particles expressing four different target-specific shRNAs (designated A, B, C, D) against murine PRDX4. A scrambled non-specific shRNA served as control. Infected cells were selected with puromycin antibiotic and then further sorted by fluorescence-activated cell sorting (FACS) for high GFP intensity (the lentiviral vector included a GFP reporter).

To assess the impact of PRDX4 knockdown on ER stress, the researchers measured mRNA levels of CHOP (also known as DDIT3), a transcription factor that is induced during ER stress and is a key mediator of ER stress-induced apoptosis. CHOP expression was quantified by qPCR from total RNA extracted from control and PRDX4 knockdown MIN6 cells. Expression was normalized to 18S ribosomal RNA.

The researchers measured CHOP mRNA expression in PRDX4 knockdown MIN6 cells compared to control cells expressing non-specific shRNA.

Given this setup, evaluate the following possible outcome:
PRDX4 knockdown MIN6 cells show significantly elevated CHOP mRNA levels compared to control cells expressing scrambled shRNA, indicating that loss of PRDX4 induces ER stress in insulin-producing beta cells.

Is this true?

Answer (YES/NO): YES